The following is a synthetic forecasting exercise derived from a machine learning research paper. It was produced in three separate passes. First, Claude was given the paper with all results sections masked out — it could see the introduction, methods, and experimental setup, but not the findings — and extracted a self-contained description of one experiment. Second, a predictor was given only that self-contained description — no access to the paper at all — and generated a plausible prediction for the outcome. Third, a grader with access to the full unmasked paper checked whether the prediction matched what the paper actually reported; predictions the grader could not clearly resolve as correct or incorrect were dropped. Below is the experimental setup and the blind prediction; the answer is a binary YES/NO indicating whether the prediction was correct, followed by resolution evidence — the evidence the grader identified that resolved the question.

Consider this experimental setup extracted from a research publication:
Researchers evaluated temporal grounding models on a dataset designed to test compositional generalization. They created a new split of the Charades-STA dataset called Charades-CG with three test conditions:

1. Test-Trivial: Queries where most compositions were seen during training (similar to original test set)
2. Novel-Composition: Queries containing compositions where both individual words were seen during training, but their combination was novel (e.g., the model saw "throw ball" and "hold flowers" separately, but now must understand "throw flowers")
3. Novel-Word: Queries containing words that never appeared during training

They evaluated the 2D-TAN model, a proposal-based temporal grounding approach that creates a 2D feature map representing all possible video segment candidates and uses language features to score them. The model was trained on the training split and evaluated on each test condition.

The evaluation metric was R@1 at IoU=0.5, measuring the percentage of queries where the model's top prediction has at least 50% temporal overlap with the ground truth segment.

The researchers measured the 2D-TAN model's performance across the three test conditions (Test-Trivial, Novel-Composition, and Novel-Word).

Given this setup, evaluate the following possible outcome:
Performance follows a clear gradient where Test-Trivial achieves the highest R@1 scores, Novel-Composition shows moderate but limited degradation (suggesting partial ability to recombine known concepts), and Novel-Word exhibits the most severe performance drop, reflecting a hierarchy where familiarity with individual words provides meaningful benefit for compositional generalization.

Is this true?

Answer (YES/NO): NO